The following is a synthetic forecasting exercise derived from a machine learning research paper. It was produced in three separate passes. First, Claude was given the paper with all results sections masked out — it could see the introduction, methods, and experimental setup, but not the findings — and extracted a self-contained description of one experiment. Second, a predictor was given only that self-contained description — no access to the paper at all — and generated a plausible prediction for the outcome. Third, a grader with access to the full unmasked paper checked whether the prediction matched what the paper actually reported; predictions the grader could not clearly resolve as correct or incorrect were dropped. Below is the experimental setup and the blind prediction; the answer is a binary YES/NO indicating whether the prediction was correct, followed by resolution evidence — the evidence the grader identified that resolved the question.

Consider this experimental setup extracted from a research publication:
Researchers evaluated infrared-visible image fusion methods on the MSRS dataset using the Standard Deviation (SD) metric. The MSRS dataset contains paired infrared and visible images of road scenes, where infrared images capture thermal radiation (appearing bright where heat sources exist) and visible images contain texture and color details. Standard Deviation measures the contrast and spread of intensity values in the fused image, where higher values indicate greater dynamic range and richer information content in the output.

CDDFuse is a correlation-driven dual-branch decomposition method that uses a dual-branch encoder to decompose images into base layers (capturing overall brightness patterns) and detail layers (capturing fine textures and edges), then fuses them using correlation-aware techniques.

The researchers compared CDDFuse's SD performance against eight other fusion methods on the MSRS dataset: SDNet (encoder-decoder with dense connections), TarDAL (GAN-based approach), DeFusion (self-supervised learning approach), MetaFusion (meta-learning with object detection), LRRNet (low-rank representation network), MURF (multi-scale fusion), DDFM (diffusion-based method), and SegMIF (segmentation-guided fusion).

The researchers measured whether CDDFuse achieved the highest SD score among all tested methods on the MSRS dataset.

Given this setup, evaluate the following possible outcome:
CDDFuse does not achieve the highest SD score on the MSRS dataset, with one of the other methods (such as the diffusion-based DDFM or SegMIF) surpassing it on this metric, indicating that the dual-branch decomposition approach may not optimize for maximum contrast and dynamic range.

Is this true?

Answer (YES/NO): NO